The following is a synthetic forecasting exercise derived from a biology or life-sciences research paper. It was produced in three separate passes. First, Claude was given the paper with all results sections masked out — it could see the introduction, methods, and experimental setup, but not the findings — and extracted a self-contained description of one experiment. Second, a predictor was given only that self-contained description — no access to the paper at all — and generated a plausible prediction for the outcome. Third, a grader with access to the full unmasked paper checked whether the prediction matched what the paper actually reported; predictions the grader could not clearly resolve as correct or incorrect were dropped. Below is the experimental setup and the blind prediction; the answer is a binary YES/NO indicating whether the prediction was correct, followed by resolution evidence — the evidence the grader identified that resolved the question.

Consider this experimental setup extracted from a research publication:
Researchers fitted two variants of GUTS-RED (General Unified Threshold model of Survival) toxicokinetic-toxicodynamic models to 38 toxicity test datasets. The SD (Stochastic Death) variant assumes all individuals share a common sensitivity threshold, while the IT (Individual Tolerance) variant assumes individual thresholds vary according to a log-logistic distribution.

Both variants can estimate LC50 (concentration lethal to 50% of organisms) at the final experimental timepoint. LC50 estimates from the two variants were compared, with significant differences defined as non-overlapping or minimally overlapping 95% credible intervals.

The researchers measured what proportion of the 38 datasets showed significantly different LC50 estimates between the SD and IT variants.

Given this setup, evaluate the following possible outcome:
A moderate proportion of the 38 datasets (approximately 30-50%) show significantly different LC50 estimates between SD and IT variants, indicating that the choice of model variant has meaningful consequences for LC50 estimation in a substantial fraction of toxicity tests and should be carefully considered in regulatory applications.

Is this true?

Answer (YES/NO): NO